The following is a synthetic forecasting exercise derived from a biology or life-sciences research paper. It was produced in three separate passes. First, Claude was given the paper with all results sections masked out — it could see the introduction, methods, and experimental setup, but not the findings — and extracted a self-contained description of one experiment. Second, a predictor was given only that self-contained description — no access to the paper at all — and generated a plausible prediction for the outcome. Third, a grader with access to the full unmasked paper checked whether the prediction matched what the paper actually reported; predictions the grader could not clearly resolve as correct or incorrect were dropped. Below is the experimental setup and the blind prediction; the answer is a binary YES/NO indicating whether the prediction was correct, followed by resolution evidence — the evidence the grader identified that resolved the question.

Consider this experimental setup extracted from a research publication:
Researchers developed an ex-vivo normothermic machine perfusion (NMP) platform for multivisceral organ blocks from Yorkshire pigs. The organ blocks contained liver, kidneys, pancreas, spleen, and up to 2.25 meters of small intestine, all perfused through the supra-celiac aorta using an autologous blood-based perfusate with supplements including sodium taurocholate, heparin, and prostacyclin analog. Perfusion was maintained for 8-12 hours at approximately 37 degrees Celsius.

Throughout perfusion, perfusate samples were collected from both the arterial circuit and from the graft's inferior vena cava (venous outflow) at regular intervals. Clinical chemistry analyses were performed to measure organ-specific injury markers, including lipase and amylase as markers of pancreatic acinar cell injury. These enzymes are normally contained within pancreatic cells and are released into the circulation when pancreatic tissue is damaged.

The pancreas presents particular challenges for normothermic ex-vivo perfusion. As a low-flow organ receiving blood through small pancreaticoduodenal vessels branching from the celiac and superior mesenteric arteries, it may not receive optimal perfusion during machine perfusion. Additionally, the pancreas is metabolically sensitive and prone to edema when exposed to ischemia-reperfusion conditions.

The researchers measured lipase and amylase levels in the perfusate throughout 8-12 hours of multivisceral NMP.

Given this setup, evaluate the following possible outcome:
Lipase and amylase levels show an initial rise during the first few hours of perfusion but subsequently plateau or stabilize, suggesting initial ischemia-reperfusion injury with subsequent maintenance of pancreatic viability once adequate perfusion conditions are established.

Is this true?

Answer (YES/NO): YES